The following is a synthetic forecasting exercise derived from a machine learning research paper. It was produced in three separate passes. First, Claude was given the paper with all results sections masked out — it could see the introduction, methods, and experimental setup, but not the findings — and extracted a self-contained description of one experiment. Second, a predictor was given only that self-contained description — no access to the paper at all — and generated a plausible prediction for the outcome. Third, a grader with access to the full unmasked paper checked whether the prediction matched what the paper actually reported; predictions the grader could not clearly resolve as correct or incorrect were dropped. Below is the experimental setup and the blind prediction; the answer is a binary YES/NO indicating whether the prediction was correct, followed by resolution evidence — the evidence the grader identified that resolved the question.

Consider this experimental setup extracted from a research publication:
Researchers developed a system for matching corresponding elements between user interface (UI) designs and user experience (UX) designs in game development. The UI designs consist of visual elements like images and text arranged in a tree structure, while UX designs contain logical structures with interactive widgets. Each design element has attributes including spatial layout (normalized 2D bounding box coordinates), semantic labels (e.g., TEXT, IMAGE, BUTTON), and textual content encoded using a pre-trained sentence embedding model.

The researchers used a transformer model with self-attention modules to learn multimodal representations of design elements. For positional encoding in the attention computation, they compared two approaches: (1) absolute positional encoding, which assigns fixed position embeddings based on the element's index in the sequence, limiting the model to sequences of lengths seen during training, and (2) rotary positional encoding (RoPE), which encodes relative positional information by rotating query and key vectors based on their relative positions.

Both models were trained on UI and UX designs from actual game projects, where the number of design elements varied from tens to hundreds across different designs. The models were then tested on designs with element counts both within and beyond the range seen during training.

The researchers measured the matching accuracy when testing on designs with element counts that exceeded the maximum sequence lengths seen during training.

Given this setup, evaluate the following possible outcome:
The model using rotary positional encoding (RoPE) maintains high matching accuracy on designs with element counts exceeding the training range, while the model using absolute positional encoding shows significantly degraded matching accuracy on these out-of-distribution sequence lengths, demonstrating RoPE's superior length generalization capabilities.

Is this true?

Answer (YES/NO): YES